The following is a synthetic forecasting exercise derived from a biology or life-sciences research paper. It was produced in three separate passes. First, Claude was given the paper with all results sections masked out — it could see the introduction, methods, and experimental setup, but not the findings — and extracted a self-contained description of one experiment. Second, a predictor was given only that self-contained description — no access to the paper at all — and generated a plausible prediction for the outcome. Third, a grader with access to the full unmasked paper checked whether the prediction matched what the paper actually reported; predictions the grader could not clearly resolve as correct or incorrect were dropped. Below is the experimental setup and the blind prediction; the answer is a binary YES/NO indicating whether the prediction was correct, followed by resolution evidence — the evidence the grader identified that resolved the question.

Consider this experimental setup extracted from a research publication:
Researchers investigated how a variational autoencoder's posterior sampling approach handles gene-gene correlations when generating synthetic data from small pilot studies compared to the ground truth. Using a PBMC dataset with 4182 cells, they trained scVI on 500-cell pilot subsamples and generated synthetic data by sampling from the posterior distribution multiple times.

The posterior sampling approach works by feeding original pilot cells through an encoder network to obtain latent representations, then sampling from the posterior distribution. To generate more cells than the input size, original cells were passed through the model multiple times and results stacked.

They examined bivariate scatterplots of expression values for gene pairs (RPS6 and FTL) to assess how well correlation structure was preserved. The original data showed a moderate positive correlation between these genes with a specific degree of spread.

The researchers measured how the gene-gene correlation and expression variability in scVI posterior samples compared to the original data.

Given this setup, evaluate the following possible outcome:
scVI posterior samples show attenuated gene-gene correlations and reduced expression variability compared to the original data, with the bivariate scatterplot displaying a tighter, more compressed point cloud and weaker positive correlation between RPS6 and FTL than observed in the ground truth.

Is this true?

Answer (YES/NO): NO